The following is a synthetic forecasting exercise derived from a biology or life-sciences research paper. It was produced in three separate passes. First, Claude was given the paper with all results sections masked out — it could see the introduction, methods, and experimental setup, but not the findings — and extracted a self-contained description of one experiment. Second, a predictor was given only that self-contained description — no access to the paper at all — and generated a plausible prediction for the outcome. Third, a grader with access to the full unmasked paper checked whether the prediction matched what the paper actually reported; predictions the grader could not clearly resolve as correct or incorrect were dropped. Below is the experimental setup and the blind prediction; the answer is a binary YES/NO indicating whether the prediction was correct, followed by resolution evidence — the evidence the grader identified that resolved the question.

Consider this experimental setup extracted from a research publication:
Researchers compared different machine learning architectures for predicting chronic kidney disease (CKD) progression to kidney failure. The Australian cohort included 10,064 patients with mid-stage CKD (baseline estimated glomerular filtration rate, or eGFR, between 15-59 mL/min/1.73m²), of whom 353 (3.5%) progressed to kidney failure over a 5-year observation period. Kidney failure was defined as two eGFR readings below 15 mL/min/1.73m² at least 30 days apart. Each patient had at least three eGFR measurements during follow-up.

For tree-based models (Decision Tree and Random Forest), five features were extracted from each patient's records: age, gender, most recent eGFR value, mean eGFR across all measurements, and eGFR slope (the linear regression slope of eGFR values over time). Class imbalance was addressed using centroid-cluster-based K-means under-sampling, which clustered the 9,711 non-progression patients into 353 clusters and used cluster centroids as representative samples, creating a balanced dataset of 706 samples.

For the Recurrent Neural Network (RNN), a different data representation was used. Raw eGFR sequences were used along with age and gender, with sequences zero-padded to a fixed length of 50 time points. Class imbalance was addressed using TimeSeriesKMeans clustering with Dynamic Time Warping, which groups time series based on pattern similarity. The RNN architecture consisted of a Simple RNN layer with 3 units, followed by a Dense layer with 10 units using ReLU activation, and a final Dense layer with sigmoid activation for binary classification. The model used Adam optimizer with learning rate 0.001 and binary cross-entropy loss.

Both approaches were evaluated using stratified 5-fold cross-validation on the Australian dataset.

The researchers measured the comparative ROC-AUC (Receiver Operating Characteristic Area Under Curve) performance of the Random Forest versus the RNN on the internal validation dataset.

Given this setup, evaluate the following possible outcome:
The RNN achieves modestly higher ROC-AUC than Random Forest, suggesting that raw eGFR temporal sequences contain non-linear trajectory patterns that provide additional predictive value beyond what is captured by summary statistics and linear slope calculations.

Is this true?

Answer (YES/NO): NO